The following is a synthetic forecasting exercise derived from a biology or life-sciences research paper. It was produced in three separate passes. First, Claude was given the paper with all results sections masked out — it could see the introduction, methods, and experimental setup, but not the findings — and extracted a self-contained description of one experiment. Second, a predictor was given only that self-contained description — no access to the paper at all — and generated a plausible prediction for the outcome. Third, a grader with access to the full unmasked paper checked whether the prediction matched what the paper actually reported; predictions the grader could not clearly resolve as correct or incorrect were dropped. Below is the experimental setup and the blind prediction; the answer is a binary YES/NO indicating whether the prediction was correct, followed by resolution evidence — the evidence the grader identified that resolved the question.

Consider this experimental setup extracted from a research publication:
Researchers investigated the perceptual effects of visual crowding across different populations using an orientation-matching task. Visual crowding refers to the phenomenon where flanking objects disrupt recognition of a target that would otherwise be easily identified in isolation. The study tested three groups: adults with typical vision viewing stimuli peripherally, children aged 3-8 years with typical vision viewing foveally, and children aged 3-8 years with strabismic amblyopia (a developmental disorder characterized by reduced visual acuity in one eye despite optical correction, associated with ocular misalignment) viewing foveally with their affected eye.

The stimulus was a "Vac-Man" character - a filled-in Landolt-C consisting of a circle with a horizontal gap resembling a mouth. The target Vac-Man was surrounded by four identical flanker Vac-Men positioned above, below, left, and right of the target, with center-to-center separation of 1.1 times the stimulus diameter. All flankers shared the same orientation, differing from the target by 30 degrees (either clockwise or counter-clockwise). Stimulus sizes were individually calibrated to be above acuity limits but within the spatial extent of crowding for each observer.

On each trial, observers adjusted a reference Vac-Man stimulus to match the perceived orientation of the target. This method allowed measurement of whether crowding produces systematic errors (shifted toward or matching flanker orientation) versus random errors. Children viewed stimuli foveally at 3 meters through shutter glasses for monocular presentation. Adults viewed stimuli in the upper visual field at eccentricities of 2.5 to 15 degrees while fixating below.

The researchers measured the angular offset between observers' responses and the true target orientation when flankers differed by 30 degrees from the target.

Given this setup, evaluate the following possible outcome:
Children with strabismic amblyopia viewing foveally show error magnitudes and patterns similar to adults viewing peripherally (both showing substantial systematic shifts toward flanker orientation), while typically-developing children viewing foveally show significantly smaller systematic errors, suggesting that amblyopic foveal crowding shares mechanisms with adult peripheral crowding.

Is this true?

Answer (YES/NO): NO